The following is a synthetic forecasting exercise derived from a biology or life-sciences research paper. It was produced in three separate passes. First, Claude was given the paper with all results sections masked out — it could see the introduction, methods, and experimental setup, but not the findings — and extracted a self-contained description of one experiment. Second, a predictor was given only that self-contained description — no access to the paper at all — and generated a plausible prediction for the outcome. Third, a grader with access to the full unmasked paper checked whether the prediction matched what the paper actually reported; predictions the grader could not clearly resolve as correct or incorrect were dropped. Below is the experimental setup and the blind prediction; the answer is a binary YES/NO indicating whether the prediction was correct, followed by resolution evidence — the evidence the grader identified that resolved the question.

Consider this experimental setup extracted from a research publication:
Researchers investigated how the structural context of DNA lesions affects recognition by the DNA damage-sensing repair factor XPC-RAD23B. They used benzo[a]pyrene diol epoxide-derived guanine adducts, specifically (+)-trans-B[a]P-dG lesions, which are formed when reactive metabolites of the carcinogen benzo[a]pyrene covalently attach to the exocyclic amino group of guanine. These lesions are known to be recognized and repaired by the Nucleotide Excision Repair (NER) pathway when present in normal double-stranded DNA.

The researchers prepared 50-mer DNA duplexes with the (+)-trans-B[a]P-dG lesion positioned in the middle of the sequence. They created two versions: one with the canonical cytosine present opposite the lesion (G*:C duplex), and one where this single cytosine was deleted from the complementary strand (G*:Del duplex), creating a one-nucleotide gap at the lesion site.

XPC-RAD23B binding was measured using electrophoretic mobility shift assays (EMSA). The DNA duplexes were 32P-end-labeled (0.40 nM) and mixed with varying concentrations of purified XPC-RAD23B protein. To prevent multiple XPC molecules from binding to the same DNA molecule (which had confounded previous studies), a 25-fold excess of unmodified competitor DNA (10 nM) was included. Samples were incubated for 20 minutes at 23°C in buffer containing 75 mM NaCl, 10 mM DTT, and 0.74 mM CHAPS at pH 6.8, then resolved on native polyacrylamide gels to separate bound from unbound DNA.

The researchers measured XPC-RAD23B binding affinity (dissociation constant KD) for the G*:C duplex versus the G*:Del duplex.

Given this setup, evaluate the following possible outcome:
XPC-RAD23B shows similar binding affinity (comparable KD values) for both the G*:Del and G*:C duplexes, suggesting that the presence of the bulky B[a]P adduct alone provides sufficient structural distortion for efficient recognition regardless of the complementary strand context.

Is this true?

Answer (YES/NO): NO